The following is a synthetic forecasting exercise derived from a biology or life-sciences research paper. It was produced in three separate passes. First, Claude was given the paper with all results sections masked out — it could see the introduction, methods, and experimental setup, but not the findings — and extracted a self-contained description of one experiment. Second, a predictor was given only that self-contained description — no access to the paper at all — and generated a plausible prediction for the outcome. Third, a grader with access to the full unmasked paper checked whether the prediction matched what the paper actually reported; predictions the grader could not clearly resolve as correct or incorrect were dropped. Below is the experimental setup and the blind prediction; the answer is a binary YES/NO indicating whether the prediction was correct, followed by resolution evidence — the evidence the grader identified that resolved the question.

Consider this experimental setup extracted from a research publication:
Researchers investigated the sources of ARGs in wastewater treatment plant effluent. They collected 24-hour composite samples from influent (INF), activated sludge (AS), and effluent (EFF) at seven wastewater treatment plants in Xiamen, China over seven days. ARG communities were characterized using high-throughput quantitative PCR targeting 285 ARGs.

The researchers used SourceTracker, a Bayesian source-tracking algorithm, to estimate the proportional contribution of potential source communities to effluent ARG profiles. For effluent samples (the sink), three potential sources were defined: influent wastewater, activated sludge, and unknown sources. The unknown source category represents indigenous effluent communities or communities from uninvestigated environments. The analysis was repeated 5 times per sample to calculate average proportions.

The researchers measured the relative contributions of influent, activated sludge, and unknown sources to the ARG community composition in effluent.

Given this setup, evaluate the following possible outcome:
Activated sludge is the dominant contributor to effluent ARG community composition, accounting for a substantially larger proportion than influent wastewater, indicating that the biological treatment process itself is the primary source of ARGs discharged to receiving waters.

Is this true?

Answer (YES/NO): NO